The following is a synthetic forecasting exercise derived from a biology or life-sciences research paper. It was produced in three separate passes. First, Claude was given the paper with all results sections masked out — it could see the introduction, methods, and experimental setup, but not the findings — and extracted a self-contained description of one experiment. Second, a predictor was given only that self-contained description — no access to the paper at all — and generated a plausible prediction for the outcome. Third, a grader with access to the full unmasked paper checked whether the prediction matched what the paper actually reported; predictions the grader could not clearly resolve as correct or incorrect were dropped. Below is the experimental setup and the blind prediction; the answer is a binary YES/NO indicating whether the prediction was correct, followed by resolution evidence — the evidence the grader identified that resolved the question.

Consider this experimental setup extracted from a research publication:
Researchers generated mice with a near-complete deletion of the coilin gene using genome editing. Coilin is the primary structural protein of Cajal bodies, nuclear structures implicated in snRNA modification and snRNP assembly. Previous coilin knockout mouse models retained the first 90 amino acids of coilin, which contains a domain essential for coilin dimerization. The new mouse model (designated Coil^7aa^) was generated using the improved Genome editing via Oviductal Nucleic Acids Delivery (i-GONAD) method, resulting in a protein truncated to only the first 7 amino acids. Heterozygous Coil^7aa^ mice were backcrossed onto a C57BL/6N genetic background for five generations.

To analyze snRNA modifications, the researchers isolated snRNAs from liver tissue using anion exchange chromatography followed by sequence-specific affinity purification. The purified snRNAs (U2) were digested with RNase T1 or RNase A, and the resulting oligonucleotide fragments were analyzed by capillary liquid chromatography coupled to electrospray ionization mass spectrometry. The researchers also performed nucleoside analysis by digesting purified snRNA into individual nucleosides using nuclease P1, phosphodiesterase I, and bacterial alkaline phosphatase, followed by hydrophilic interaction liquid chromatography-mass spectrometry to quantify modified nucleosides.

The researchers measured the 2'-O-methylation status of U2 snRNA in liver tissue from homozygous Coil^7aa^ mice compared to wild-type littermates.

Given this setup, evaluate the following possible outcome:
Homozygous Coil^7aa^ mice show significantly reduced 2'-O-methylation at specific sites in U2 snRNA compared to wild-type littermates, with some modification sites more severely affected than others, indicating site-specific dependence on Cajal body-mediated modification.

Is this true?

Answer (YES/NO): YES